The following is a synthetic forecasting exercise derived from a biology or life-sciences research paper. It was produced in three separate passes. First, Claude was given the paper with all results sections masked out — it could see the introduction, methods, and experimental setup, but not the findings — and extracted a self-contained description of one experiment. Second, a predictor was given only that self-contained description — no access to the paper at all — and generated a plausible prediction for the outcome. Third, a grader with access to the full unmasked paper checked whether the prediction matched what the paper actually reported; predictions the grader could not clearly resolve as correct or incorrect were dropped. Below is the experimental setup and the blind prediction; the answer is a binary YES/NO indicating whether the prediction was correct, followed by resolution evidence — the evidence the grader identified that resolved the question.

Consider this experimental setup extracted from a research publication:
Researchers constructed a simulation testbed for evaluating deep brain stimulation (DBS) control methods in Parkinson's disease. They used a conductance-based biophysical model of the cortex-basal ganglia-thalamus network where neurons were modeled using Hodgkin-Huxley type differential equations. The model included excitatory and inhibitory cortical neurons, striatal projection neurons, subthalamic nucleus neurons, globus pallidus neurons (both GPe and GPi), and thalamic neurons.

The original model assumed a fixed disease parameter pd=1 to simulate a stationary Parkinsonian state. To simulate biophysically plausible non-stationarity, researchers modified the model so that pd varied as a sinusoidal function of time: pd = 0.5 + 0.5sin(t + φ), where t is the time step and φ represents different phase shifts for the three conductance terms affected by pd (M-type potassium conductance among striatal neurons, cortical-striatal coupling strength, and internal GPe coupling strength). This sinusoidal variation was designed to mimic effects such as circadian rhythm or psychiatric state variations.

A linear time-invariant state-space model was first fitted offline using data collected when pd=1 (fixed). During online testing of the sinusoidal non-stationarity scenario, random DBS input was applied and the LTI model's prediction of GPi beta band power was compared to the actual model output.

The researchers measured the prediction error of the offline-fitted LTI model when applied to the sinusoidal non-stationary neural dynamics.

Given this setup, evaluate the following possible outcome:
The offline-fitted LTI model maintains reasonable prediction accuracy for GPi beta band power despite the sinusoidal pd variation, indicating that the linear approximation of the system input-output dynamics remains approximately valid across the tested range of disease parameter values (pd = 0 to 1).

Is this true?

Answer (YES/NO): NO